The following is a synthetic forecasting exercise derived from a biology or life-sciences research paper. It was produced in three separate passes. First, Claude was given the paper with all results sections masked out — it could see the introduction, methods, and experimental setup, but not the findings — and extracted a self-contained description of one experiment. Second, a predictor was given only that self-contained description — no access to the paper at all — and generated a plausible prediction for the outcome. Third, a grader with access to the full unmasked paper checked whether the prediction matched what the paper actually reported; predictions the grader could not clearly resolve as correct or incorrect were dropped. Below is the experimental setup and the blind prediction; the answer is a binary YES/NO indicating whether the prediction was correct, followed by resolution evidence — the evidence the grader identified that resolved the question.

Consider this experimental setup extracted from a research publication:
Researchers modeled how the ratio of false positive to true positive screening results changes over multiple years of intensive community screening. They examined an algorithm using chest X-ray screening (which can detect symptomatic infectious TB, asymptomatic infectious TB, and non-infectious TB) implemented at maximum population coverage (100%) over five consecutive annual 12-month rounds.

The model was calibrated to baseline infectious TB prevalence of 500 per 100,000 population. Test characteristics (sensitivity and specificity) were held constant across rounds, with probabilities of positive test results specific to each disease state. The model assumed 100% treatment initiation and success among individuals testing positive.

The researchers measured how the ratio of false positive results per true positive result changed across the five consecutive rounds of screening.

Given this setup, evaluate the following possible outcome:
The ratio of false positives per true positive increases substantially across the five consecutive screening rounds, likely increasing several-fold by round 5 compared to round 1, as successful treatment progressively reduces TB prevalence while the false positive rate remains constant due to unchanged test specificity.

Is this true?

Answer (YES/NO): YES